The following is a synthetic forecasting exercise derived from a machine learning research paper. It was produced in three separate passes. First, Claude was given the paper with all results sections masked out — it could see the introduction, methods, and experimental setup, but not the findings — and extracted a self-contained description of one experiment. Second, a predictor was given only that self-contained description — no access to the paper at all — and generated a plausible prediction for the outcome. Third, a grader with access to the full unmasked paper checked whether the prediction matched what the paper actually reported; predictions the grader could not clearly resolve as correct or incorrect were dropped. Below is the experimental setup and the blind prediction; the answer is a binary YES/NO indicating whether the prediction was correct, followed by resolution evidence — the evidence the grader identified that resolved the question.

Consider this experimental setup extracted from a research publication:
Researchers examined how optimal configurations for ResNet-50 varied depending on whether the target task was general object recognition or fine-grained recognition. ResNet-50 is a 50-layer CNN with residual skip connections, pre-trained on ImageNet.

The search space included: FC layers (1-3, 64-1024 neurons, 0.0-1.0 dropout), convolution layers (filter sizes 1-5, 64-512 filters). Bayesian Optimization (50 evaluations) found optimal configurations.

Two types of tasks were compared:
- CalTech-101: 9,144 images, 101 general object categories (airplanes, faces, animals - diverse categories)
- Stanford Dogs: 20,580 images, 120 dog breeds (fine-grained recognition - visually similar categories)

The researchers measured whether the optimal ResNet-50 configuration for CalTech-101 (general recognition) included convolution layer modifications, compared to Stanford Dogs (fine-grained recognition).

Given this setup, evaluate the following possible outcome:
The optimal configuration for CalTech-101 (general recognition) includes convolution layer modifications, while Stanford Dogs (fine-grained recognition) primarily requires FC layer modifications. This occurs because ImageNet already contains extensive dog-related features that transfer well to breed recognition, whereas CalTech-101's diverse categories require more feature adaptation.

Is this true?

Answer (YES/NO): YES